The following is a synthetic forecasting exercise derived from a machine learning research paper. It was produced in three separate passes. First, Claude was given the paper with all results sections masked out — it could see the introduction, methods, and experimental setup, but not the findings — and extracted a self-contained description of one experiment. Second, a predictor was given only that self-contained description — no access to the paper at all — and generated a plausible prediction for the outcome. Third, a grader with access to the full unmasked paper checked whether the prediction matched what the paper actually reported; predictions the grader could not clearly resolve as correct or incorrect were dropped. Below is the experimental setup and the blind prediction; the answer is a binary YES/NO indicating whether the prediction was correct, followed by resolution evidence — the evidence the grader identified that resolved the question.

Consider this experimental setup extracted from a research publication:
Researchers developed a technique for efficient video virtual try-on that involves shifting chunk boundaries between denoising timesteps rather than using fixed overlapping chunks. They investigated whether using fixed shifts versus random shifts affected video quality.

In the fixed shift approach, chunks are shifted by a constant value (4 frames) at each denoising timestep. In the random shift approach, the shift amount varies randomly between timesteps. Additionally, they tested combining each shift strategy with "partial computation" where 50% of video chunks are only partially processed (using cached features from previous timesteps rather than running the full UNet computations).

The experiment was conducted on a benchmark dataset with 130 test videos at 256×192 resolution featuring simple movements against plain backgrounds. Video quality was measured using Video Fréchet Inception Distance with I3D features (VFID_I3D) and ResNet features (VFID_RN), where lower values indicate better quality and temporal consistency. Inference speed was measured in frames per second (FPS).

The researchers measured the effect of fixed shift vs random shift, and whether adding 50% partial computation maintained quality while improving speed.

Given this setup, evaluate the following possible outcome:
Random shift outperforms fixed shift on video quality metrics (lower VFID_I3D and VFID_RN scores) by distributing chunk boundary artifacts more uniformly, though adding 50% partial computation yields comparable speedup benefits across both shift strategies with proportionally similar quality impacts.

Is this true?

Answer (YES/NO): NO